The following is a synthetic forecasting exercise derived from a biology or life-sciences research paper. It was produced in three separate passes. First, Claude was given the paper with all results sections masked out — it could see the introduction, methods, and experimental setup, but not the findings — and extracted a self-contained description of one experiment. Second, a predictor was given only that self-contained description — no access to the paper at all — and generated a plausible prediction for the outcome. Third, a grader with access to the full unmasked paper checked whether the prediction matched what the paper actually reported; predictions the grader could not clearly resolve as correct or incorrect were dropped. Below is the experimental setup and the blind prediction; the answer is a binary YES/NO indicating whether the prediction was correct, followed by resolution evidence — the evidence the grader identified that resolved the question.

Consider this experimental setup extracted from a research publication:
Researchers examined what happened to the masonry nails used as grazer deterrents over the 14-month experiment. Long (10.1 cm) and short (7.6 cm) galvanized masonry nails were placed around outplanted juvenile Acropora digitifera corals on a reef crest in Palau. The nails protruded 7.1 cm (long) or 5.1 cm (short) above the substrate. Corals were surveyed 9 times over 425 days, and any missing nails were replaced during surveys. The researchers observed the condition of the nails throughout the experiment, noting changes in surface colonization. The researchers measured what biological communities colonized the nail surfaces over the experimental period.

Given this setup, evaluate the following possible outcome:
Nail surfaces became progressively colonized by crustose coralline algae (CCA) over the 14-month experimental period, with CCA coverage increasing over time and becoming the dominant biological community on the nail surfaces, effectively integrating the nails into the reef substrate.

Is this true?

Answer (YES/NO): NO